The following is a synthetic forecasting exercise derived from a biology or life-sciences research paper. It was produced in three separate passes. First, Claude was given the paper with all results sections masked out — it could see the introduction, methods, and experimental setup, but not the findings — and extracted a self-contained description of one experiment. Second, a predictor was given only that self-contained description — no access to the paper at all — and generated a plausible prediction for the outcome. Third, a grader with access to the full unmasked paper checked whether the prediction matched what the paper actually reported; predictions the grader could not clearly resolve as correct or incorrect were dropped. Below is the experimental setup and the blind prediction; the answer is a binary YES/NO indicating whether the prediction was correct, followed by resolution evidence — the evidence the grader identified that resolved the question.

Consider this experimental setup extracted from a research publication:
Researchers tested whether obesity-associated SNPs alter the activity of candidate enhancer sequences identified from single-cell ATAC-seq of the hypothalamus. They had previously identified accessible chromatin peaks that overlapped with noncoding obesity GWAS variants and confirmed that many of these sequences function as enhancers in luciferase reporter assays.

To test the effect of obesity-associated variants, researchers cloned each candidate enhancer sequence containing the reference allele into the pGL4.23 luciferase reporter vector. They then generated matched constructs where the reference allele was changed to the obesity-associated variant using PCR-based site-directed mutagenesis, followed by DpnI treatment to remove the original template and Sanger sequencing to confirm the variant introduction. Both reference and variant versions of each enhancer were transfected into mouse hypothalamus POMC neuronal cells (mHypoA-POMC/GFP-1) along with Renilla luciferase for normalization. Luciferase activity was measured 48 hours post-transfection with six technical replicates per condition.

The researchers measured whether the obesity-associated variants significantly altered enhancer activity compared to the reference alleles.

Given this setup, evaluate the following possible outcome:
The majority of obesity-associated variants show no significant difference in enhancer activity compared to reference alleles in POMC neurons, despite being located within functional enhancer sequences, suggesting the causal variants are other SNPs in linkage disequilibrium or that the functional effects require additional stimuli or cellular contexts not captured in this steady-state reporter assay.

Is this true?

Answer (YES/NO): NO